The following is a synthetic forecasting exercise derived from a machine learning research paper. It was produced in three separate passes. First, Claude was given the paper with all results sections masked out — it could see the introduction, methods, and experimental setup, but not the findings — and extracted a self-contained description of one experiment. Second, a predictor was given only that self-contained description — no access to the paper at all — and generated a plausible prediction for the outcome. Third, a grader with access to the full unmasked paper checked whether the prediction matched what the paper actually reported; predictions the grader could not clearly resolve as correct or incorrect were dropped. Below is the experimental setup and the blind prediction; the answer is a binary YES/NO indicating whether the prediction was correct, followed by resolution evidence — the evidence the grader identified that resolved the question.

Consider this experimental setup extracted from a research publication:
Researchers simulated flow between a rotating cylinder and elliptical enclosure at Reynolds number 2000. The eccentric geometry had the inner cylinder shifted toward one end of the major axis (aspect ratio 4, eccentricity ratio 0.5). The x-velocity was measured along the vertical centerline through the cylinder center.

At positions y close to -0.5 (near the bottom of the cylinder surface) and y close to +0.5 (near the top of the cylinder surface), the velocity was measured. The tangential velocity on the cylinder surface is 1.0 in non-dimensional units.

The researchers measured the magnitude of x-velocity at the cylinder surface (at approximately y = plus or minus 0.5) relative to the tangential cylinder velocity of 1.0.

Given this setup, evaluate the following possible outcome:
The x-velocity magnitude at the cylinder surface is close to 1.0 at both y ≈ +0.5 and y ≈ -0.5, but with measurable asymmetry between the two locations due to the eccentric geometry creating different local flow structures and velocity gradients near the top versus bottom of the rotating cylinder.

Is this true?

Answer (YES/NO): NO